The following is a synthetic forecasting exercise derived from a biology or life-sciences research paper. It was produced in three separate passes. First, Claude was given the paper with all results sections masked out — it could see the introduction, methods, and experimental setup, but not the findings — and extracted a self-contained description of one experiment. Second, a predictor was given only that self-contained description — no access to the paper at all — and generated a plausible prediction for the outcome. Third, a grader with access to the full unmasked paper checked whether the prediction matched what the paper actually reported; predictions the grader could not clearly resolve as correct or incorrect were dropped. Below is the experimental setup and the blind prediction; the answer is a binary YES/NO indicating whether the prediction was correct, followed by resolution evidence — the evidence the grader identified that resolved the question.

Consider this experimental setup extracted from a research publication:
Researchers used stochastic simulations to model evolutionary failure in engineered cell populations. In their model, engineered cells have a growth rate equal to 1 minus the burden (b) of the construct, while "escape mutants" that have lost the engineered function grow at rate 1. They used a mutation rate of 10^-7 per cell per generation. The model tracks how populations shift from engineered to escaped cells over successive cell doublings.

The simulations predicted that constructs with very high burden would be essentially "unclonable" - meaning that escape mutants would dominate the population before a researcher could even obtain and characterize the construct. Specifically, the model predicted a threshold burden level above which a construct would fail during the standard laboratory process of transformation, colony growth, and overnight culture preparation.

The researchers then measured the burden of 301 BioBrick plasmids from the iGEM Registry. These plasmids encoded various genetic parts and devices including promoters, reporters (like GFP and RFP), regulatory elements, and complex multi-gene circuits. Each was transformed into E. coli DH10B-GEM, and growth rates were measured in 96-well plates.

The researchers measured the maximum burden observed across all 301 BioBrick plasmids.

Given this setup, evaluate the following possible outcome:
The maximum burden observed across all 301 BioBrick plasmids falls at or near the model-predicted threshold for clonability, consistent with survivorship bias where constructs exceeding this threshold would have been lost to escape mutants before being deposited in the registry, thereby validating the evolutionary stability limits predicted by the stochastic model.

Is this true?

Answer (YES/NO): YES